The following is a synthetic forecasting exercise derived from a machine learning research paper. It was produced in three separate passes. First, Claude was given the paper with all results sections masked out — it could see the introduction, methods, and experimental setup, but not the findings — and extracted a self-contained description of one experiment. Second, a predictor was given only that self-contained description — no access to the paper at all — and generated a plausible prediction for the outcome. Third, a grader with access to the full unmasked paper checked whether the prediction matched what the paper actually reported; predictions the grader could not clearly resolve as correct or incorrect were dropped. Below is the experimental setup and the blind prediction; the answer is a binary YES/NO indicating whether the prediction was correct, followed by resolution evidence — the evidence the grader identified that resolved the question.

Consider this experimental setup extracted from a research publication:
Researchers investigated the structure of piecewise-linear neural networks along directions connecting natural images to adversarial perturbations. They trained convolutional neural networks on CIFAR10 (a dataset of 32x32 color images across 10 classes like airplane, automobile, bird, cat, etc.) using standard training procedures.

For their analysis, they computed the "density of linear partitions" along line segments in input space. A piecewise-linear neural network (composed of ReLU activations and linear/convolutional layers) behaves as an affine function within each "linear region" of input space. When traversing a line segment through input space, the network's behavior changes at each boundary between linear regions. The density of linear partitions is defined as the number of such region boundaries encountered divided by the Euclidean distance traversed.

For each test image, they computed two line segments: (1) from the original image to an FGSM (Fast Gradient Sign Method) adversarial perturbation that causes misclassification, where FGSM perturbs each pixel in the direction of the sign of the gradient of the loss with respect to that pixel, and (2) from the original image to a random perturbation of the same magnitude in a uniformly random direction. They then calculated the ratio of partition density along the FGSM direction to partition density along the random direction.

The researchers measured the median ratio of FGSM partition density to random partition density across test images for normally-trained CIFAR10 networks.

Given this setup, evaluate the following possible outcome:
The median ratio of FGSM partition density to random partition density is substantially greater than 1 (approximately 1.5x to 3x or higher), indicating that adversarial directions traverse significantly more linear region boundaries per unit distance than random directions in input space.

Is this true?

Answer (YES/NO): YES